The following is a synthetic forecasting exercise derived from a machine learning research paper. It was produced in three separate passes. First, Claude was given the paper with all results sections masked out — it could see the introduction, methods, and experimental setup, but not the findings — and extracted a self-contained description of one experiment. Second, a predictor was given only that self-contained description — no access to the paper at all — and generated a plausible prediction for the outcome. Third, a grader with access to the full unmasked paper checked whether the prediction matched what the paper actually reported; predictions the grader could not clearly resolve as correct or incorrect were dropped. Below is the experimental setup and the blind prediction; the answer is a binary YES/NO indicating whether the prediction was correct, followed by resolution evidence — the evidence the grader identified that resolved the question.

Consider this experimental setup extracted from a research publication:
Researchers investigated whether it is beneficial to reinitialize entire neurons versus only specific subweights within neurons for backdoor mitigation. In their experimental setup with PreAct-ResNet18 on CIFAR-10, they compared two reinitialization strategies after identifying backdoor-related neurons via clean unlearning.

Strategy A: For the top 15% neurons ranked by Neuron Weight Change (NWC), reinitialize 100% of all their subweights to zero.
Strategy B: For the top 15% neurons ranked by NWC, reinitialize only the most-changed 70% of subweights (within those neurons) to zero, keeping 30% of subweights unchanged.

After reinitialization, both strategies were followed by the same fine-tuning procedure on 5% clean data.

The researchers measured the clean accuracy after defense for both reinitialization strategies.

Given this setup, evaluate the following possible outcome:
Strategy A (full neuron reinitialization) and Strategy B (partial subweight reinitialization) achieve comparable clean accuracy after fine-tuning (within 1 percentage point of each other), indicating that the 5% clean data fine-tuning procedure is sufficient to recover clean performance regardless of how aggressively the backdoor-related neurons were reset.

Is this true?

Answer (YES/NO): NO